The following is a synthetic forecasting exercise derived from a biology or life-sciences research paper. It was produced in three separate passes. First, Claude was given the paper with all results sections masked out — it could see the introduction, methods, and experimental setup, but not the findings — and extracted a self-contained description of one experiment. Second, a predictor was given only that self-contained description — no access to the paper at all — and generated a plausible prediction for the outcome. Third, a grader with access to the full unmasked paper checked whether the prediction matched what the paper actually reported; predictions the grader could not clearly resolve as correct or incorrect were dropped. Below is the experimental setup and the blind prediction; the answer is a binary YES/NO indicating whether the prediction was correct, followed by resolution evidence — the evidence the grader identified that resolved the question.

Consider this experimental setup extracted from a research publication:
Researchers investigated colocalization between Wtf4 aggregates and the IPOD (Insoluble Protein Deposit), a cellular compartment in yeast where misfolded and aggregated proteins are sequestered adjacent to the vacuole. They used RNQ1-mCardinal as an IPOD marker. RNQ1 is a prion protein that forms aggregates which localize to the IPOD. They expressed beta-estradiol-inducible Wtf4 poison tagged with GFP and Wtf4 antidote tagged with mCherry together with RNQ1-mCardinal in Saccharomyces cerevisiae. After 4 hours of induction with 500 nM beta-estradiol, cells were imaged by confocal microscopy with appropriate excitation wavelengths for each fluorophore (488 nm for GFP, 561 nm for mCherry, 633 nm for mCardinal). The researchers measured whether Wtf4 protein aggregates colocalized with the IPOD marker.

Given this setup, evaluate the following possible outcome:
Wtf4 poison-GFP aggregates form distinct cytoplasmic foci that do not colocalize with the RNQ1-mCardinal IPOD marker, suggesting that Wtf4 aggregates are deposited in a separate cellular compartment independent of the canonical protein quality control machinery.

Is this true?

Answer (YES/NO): NO